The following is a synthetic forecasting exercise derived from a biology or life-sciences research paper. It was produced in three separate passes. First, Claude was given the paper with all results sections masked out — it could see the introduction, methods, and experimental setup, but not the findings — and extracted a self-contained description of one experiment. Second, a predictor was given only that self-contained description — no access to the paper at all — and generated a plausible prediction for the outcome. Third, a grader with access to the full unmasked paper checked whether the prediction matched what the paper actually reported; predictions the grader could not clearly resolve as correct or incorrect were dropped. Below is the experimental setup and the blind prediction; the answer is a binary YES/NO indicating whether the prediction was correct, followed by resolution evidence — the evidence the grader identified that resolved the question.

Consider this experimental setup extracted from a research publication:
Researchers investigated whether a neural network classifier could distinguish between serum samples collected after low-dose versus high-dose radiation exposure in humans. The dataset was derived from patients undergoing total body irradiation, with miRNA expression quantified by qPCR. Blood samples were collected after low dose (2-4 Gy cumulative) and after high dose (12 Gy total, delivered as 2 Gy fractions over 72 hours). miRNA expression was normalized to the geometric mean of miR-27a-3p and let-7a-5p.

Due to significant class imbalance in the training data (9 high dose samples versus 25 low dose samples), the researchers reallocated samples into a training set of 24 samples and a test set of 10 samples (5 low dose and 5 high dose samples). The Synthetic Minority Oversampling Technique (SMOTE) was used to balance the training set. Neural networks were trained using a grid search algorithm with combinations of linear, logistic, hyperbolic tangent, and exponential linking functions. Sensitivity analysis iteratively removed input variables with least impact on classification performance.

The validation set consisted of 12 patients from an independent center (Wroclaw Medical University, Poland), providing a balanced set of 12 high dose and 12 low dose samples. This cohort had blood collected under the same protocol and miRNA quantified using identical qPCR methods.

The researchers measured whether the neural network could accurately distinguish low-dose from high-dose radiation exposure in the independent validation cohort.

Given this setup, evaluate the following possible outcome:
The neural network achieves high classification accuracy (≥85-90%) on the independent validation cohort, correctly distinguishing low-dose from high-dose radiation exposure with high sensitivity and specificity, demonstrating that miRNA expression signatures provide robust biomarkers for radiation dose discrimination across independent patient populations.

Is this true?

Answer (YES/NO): YES